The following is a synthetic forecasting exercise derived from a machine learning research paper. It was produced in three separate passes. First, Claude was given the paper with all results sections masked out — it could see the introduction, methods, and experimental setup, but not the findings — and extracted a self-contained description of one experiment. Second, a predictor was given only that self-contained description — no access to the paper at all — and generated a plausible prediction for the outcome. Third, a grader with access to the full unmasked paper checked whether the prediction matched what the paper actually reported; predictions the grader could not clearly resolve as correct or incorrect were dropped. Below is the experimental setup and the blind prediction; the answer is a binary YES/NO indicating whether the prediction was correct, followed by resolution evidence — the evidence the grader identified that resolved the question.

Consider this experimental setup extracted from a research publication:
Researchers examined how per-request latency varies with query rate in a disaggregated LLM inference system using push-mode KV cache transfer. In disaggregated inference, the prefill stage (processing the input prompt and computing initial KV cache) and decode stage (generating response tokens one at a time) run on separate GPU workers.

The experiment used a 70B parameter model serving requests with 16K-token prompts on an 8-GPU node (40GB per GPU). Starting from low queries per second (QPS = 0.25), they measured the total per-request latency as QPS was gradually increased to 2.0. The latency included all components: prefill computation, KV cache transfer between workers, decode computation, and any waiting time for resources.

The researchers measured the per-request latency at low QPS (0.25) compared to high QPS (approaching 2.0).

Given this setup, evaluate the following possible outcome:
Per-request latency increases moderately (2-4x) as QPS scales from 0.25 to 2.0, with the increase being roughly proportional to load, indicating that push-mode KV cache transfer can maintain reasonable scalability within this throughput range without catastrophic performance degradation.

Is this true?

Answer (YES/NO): NO